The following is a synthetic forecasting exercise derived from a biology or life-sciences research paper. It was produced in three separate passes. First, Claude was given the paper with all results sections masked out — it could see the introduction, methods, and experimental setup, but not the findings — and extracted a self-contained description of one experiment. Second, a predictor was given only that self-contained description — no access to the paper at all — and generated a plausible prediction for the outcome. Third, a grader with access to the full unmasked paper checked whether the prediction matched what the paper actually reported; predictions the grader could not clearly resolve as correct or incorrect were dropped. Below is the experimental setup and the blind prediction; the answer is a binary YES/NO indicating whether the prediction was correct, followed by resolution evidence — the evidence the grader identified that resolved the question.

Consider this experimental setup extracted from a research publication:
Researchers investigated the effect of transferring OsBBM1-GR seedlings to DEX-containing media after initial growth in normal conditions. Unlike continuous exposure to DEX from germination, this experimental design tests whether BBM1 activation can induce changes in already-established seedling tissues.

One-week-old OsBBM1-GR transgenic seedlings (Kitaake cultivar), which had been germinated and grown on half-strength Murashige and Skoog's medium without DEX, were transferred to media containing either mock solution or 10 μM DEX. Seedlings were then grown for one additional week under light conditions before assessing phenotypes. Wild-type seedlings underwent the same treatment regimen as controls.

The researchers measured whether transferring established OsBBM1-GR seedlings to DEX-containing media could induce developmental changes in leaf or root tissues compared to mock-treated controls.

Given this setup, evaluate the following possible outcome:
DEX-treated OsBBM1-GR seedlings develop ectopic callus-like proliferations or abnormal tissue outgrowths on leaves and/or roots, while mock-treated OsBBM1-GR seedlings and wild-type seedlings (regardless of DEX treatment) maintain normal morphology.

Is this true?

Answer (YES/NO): NO